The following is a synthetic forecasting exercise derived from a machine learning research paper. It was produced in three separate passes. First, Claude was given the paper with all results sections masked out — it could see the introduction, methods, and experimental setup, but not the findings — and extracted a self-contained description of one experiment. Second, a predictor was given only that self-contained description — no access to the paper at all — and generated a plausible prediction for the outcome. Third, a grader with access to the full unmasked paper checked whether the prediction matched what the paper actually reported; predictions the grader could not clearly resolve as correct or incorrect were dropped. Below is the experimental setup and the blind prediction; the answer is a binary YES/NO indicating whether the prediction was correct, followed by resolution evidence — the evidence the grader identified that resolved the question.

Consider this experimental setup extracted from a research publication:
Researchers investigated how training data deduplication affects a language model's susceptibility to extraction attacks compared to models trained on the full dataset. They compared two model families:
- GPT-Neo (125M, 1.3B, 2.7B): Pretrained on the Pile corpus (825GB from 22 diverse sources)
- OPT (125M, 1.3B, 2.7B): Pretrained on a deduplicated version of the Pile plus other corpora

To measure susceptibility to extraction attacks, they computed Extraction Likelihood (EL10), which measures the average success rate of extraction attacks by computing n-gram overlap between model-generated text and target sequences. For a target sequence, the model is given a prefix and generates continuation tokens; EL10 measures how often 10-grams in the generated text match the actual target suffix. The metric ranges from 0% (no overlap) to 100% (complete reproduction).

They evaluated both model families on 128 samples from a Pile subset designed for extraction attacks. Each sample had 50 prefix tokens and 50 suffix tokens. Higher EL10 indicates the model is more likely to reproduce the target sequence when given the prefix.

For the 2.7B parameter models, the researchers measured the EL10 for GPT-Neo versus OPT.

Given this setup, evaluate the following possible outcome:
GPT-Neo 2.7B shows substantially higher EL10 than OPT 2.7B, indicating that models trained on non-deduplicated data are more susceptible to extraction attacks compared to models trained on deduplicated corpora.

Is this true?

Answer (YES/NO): YES